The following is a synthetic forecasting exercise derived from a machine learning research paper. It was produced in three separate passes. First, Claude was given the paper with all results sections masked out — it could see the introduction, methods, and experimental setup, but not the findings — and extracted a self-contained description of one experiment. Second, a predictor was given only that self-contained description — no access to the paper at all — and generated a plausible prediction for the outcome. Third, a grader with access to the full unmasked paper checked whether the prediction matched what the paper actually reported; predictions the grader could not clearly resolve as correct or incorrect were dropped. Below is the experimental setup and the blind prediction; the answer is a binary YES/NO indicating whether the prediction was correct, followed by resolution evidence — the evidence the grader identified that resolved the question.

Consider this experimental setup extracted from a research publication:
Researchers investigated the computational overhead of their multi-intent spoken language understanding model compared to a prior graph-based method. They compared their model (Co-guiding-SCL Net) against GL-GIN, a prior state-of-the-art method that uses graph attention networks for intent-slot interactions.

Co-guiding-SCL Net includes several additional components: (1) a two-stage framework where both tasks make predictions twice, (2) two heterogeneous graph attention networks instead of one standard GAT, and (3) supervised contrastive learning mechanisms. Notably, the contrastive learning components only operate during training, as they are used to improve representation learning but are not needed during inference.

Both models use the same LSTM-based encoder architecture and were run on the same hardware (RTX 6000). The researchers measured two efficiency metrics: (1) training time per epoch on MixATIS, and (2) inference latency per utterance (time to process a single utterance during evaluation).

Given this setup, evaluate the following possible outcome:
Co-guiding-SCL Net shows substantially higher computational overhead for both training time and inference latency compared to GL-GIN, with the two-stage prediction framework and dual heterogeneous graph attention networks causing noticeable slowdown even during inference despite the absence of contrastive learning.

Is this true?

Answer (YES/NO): NO